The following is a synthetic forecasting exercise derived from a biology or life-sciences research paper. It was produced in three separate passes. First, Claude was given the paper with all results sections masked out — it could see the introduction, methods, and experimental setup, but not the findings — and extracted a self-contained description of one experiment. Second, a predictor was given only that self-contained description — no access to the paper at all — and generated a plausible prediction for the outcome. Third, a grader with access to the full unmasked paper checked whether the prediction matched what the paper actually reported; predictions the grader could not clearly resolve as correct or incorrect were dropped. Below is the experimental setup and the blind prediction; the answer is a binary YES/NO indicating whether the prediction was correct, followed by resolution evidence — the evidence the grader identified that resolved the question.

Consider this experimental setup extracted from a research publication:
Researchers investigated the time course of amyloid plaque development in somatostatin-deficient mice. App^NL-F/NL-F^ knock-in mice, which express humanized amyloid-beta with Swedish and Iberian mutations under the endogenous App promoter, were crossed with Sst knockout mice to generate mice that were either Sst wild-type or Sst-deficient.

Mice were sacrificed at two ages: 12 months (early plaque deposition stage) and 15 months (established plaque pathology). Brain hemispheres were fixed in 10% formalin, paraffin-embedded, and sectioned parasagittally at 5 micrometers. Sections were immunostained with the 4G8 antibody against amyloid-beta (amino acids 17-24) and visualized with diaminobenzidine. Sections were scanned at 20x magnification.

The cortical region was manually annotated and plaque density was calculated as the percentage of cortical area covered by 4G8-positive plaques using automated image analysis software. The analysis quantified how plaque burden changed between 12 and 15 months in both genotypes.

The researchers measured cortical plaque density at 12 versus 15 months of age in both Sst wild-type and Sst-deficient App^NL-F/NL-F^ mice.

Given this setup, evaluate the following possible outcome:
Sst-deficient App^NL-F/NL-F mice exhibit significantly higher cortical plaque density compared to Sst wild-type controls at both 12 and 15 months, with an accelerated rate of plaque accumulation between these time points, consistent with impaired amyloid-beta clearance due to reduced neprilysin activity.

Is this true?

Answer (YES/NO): NO